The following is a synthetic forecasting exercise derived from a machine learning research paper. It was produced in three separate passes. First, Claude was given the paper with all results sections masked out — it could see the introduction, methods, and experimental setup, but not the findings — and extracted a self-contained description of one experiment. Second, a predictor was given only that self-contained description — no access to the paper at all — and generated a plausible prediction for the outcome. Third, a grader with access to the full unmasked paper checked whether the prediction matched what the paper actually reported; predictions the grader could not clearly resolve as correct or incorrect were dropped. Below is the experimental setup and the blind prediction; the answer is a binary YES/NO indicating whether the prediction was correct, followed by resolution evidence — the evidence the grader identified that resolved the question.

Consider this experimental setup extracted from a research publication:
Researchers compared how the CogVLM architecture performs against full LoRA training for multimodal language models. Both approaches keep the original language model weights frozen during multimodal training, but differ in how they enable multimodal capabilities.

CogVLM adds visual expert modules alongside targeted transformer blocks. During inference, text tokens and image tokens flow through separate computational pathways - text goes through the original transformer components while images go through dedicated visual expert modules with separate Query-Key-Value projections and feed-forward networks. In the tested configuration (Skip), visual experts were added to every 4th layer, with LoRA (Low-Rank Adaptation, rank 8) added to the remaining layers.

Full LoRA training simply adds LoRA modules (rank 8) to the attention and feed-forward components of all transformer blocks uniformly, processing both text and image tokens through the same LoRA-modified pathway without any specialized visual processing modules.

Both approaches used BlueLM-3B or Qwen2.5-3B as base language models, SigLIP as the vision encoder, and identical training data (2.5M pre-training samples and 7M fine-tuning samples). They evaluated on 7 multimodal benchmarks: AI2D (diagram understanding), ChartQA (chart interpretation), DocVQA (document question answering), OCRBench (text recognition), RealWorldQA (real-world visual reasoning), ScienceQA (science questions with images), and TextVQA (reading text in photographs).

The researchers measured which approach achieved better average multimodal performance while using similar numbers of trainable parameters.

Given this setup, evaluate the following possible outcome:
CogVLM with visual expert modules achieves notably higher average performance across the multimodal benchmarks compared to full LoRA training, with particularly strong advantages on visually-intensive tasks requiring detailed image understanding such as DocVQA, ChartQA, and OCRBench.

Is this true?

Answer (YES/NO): NO